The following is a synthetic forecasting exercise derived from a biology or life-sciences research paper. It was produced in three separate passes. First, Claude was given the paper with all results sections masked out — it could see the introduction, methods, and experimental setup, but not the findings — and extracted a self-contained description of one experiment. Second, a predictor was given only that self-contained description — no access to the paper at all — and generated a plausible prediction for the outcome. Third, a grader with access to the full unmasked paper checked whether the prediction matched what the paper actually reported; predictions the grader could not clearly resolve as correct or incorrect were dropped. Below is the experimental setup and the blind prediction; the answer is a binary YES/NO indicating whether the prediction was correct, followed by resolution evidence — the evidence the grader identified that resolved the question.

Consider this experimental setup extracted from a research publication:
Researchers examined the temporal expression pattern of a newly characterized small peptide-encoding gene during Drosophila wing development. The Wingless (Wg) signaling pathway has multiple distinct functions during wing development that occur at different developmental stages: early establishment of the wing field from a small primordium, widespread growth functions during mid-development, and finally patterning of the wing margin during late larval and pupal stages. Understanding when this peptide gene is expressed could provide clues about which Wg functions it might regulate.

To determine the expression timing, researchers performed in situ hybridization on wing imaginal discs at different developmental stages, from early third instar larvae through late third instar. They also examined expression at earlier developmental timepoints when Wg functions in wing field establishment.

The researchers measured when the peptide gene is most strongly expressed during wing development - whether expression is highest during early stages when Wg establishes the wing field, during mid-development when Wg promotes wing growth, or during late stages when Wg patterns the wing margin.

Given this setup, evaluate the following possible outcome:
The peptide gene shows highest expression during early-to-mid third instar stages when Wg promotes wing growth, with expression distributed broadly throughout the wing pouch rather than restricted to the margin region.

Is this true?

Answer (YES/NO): NO